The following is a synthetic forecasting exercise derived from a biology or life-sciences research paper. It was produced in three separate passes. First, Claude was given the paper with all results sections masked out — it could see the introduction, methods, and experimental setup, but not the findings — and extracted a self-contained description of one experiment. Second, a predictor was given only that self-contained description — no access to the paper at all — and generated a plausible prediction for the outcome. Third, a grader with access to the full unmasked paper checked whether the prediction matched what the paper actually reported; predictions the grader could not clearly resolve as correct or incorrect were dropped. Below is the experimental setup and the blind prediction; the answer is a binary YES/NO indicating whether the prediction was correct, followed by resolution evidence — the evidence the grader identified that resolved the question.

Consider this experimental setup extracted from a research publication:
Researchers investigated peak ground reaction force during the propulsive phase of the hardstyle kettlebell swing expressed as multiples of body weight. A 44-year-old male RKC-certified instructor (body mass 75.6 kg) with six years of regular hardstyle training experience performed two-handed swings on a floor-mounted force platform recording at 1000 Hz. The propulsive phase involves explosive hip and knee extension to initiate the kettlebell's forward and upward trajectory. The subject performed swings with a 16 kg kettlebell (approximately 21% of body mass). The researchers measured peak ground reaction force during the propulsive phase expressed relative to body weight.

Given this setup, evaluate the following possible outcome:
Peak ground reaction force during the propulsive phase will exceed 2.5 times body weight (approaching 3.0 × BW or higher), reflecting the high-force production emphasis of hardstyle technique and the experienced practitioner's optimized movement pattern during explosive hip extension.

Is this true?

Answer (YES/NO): NO